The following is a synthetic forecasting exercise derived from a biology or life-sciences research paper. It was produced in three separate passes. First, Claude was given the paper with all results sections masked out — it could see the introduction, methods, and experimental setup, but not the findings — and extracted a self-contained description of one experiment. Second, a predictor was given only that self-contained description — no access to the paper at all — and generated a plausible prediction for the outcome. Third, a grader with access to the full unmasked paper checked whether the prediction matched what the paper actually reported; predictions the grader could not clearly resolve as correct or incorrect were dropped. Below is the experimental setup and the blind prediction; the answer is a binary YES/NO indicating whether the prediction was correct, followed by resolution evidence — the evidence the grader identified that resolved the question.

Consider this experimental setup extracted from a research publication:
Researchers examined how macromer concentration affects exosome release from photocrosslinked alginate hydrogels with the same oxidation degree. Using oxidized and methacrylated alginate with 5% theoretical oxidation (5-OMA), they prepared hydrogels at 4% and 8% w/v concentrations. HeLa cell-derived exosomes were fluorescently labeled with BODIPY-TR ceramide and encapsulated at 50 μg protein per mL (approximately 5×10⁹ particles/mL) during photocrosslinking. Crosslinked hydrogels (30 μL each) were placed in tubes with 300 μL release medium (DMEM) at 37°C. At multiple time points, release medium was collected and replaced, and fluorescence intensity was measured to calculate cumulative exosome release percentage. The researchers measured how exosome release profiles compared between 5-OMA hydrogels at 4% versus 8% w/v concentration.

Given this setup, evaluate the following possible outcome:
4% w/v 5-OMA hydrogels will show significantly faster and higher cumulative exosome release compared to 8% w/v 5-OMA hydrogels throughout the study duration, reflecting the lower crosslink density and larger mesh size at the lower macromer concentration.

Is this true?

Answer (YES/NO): YES